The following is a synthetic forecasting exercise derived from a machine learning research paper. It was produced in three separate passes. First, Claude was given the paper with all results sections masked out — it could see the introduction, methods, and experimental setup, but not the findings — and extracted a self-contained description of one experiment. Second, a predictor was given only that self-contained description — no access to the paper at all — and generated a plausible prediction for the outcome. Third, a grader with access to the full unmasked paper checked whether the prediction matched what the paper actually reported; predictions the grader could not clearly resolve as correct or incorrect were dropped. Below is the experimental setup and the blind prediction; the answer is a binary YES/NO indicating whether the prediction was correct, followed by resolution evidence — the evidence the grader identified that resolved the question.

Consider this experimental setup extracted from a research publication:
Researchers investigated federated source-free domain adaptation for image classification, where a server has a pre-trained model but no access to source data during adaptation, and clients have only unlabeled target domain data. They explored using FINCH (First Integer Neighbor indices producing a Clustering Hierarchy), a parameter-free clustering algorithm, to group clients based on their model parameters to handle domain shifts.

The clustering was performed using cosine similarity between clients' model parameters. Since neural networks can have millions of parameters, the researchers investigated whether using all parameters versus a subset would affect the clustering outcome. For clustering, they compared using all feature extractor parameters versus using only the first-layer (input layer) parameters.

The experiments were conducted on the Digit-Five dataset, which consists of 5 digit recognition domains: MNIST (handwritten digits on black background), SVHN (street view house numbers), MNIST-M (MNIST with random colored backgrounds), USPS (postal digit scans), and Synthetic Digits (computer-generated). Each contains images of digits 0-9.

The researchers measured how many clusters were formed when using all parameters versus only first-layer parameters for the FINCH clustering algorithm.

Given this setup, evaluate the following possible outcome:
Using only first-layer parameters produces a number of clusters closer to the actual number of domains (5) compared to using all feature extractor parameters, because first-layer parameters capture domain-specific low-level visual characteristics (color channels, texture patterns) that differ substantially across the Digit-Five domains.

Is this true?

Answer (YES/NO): YES